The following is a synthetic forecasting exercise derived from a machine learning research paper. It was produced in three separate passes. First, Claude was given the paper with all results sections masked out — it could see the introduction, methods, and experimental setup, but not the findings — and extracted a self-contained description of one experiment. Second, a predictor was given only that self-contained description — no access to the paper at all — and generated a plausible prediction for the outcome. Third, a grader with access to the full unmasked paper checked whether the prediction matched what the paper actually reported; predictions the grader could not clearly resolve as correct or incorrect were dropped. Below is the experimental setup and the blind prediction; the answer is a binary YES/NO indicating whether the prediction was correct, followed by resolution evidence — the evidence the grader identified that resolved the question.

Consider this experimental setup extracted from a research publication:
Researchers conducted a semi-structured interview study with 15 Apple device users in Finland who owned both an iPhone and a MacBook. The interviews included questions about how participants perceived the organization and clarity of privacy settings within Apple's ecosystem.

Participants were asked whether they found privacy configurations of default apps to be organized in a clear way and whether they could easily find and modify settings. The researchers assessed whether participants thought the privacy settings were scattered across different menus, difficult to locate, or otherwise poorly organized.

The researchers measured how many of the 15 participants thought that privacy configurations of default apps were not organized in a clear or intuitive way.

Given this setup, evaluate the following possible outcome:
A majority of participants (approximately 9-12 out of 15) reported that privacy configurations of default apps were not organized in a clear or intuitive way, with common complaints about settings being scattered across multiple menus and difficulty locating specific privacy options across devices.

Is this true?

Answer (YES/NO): NO